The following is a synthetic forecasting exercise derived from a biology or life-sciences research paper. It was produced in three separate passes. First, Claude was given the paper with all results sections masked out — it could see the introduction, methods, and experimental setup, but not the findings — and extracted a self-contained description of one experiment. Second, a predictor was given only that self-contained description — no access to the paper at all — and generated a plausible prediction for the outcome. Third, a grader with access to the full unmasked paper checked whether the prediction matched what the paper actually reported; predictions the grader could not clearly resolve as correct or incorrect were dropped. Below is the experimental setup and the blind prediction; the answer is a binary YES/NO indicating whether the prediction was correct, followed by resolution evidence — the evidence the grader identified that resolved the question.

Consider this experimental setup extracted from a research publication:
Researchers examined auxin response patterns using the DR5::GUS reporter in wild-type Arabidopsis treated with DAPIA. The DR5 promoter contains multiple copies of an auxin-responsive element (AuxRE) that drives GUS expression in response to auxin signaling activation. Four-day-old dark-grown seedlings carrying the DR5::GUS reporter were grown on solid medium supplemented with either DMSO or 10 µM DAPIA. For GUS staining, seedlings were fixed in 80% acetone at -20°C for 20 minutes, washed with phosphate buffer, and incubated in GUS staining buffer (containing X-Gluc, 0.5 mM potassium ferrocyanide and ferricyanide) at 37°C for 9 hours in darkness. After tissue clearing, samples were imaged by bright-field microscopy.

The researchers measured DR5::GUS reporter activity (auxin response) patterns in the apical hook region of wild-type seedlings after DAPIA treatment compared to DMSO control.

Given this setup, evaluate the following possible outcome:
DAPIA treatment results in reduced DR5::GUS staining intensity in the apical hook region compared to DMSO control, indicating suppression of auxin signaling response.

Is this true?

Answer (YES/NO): NO